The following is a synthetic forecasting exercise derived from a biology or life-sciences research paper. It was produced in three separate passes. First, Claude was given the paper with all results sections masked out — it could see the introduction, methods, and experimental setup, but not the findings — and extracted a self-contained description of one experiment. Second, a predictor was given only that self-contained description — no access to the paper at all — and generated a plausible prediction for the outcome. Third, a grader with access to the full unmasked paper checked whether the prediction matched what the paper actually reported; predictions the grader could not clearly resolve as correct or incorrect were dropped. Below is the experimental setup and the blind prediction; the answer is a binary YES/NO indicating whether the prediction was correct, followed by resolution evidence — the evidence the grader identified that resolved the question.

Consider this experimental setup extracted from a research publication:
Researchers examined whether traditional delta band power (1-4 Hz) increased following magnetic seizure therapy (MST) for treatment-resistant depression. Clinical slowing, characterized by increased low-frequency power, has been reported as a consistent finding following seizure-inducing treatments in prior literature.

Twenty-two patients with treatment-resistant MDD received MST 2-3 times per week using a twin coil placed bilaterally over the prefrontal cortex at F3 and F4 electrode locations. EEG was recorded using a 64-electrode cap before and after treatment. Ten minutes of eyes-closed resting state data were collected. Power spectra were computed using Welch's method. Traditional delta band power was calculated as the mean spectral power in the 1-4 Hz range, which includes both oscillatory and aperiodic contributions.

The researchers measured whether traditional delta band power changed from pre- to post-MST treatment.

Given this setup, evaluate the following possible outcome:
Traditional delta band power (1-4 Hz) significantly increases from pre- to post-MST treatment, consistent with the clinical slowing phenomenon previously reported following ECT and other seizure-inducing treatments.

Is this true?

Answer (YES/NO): NO